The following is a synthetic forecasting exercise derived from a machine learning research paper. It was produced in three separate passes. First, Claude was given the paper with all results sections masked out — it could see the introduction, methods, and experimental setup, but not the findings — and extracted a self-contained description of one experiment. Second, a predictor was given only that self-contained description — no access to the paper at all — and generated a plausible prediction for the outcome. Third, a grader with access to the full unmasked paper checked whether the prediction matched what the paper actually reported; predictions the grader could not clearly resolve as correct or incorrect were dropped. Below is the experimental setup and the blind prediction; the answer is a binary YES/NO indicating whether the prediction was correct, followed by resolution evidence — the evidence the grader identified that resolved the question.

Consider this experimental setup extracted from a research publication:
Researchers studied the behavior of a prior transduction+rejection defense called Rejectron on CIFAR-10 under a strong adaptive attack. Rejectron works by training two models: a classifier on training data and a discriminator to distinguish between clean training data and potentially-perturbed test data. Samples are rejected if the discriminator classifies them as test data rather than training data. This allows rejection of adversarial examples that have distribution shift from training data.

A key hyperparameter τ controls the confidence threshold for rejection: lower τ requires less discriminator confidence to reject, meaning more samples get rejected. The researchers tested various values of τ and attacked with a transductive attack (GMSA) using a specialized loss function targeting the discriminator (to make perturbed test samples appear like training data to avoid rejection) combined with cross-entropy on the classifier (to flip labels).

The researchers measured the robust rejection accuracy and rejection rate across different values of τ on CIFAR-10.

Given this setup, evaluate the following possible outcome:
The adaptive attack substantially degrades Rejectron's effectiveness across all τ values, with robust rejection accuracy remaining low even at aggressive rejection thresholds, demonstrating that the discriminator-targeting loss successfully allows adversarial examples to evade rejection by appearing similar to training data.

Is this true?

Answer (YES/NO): NO